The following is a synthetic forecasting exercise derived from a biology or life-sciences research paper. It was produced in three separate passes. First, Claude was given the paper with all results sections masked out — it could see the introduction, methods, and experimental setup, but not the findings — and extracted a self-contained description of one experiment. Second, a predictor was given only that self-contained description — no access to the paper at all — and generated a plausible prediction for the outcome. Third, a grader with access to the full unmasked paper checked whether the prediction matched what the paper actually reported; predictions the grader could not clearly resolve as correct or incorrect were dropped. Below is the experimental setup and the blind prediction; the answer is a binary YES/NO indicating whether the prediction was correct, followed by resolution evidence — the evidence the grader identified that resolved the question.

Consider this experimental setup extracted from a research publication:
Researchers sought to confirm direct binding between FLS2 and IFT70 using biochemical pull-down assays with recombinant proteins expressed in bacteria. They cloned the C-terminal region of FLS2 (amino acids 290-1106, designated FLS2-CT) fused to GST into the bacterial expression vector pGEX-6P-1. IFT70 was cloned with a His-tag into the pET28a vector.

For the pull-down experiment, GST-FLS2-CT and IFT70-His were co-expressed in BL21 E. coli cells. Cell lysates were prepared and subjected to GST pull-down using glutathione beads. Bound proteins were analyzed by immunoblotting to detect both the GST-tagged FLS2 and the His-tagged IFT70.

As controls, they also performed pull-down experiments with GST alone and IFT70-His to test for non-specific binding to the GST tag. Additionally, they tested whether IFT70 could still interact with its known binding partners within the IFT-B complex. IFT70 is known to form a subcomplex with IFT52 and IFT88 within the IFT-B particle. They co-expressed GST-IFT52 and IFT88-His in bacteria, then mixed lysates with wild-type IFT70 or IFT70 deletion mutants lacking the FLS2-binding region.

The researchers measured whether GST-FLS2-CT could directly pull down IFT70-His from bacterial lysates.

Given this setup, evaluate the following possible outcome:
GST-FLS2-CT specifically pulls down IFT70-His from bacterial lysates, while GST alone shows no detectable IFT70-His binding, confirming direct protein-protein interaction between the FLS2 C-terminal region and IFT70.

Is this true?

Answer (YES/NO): YES